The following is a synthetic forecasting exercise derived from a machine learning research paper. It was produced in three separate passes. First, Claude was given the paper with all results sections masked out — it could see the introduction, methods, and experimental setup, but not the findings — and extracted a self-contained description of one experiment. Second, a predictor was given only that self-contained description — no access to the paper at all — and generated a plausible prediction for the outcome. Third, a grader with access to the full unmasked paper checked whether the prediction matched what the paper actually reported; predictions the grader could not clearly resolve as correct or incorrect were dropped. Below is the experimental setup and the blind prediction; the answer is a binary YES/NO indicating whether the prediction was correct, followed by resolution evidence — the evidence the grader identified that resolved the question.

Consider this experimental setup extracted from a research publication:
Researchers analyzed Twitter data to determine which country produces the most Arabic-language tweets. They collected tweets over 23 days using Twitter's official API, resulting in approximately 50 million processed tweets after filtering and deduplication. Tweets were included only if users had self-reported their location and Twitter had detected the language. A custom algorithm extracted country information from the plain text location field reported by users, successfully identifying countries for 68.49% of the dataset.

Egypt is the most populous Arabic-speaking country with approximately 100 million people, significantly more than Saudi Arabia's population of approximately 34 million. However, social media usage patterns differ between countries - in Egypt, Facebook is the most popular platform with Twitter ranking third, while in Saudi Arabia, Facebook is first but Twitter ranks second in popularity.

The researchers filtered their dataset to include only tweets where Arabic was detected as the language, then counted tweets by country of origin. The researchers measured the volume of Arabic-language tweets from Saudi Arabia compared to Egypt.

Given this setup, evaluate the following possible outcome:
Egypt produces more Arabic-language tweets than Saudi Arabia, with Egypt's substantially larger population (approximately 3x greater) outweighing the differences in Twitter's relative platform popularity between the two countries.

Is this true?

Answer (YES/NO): NO